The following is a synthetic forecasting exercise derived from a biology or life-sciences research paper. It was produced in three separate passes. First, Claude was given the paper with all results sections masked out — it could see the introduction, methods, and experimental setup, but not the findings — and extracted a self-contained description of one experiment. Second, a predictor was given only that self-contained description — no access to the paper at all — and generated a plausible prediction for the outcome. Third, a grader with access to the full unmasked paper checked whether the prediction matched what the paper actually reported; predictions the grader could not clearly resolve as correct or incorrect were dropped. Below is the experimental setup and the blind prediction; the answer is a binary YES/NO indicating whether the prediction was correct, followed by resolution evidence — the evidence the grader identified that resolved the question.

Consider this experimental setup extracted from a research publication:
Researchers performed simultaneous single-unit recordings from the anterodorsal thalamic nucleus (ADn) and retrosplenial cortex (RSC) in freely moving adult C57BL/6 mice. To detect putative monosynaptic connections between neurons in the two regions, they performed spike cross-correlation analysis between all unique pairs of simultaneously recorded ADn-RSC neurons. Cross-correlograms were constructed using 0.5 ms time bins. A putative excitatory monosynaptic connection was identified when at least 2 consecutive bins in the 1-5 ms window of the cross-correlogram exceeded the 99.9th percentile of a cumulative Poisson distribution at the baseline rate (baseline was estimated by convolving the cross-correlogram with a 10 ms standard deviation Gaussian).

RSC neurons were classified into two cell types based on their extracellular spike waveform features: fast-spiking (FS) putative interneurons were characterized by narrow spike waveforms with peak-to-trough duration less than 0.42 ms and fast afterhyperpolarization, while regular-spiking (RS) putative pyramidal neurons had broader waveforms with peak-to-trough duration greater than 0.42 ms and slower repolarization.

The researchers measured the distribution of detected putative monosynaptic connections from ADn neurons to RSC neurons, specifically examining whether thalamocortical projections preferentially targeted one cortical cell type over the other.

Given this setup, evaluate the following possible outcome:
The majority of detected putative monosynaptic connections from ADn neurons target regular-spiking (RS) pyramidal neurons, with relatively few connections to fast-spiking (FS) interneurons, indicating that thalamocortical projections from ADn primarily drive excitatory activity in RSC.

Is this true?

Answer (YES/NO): NO